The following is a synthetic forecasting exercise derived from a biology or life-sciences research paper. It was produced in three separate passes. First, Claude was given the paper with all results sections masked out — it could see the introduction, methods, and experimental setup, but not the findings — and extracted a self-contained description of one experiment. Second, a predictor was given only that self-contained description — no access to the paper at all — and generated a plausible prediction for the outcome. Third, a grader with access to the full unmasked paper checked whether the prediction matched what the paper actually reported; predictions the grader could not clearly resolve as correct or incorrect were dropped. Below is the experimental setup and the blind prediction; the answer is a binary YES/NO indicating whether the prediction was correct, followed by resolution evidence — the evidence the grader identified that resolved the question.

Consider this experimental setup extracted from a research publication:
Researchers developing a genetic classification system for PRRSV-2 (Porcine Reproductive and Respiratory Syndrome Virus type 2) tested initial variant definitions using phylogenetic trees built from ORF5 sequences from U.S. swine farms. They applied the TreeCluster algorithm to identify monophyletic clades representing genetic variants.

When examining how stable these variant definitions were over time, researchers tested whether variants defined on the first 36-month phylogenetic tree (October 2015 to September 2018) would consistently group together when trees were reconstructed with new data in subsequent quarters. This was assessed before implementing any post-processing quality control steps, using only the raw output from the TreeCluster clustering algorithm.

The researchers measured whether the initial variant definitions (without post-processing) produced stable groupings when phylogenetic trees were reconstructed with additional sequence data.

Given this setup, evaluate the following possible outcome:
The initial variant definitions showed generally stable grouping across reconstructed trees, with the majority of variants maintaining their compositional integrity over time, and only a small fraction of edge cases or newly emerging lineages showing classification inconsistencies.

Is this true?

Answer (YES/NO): NO